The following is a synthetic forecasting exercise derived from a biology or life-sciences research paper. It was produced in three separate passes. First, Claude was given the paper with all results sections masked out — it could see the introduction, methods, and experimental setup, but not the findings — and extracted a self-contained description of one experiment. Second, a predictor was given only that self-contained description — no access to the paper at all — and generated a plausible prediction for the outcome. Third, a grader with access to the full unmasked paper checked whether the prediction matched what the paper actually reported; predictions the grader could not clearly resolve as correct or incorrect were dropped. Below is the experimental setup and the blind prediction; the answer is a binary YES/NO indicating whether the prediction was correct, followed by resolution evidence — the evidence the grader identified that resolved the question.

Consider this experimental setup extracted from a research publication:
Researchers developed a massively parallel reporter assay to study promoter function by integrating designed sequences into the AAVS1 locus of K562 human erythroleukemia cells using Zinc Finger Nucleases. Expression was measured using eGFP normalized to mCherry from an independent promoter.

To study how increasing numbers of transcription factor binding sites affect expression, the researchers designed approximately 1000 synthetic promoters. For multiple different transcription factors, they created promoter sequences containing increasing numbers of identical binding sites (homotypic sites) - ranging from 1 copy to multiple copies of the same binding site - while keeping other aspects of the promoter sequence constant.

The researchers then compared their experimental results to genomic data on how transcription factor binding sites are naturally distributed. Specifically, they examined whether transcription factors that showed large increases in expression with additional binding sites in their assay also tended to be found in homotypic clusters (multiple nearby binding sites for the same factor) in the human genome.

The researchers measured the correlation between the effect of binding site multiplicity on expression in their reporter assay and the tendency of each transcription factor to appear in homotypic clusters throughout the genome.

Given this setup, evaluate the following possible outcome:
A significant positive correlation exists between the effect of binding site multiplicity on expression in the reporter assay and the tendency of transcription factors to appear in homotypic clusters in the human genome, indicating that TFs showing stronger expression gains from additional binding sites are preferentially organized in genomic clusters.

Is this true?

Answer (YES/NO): YES